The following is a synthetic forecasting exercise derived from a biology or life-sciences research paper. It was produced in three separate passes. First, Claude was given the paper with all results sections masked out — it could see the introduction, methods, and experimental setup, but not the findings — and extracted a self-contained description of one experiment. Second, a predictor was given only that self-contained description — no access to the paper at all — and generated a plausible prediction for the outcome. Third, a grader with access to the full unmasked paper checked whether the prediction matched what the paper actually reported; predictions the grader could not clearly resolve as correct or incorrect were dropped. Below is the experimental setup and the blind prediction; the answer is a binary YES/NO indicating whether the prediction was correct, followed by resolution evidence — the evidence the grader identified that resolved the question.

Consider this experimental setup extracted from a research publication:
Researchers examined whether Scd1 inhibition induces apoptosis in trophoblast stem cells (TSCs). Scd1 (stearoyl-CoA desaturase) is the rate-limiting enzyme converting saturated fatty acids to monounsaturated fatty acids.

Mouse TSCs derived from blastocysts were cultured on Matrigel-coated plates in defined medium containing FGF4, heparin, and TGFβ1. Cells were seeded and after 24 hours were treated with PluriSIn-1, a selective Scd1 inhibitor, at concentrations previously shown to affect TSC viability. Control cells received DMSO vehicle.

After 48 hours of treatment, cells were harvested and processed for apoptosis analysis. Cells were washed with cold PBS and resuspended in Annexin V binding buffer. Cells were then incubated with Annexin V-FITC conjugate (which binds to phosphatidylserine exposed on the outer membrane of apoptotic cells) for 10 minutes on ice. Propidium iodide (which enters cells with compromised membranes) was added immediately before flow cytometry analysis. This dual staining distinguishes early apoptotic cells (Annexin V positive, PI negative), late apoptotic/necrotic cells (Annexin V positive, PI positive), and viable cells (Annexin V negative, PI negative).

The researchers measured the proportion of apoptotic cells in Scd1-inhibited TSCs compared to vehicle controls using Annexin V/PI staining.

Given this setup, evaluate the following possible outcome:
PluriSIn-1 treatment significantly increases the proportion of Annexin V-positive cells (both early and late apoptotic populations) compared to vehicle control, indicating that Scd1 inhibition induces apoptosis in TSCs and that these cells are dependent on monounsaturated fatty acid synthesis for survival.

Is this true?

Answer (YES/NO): NO